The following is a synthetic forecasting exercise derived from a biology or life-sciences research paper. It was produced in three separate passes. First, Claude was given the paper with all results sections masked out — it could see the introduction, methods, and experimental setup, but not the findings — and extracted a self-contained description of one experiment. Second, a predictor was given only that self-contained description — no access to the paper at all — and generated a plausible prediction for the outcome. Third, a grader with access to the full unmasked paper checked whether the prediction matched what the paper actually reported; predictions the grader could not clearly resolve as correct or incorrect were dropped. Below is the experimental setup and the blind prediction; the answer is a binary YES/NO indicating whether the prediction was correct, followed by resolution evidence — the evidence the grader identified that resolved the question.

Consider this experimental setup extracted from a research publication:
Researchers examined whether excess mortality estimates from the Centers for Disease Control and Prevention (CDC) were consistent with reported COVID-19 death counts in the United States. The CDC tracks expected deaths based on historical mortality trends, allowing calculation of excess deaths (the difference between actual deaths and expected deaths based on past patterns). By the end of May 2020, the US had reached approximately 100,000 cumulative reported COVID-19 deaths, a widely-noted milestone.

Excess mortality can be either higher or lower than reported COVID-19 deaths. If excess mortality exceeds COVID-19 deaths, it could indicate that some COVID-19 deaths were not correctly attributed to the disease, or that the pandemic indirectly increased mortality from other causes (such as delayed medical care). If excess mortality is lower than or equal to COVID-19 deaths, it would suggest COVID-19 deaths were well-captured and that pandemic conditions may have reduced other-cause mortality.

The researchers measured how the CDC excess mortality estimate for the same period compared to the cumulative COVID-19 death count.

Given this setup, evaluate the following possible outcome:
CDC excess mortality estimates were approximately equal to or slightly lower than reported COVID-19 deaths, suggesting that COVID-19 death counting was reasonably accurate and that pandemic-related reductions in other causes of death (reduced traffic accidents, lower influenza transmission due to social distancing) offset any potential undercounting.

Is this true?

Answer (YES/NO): NO